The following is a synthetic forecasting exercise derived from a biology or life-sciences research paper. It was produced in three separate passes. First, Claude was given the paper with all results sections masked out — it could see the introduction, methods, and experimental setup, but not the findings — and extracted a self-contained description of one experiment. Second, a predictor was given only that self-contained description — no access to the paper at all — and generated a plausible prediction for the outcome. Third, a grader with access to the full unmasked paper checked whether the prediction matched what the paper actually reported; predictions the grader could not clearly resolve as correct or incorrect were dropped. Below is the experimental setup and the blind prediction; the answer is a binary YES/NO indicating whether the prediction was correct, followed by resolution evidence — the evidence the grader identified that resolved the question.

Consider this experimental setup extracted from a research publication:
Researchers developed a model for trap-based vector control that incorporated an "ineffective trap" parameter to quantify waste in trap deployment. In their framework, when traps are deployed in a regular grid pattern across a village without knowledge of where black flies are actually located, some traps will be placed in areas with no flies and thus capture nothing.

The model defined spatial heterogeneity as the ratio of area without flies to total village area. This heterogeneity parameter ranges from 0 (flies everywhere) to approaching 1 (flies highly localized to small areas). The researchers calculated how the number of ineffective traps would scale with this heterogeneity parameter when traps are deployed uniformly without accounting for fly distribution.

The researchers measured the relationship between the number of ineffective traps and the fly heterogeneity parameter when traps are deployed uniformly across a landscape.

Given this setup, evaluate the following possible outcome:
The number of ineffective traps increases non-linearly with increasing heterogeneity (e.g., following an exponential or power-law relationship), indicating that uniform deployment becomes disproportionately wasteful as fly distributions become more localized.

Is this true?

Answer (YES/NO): NO